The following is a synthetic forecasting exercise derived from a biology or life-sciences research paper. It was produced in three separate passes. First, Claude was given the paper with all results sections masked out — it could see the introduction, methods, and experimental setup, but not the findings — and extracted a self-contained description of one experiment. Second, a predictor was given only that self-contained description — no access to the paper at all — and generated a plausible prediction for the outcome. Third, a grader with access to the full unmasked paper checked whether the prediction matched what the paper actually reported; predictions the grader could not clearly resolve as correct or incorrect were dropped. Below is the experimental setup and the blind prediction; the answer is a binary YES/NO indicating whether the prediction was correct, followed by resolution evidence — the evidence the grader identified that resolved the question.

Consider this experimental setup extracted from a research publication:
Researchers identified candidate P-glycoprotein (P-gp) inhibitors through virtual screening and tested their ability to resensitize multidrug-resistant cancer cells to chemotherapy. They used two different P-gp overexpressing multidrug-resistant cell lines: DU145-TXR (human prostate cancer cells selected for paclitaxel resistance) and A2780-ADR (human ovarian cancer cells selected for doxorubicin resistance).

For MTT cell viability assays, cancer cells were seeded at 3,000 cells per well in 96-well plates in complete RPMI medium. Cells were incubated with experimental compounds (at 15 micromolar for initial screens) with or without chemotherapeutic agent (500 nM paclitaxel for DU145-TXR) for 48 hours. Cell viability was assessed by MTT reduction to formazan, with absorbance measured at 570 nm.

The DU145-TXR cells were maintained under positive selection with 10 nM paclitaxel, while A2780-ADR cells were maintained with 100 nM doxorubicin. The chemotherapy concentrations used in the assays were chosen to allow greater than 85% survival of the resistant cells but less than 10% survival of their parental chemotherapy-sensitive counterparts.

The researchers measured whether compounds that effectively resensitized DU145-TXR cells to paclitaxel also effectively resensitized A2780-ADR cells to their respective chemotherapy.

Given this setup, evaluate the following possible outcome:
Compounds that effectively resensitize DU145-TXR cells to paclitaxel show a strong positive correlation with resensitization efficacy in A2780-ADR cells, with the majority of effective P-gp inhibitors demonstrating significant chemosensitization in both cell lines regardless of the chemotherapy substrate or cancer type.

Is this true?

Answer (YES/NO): YES